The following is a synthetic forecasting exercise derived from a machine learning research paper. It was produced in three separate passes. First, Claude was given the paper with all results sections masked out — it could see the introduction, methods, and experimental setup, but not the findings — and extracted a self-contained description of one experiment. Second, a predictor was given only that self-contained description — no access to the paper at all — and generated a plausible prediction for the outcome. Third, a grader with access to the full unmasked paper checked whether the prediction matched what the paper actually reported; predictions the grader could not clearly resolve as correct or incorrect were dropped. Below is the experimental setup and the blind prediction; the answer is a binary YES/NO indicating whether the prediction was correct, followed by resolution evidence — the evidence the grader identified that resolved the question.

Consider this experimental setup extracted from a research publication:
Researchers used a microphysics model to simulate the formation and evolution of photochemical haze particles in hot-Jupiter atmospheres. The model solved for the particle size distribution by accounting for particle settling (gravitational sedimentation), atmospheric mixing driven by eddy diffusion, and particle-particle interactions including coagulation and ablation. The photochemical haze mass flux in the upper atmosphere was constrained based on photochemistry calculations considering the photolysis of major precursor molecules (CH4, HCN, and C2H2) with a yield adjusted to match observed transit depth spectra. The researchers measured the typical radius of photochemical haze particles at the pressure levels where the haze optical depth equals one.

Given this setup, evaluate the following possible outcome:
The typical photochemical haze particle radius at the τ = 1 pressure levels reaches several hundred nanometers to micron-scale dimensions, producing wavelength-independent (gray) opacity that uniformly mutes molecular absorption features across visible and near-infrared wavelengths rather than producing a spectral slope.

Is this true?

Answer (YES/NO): NO